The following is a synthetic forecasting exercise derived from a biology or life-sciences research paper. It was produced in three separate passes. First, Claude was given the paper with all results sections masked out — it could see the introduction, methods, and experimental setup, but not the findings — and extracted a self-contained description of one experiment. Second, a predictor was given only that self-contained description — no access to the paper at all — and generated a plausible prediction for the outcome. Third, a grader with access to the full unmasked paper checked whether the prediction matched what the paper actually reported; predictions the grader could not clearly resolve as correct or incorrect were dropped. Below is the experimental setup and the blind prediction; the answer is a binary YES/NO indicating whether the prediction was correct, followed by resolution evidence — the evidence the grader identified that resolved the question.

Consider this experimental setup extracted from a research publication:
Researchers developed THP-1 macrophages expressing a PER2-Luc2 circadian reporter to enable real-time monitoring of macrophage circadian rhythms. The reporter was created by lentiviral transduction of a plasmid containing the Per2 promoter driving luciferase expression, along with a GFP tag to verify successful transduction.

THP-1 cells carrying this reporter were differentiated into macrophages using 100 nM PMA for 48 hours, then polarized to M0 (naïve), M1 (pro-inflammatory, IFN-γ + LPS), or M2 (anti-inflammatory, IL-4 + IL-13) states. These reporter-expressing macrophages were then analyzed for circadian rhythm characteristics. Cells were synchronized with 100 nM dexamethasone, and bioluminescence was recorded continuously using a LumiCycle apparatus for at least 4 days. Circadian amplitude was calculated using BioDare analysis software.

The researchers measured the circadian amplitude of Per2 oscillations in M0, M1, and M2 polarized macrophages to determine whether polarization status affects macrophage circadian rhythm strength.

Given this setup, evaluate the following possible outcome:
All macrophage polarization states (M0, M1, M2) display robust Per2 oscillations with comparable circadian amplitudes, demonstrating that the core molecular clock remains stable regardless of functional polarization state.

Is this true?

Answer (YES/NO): NO